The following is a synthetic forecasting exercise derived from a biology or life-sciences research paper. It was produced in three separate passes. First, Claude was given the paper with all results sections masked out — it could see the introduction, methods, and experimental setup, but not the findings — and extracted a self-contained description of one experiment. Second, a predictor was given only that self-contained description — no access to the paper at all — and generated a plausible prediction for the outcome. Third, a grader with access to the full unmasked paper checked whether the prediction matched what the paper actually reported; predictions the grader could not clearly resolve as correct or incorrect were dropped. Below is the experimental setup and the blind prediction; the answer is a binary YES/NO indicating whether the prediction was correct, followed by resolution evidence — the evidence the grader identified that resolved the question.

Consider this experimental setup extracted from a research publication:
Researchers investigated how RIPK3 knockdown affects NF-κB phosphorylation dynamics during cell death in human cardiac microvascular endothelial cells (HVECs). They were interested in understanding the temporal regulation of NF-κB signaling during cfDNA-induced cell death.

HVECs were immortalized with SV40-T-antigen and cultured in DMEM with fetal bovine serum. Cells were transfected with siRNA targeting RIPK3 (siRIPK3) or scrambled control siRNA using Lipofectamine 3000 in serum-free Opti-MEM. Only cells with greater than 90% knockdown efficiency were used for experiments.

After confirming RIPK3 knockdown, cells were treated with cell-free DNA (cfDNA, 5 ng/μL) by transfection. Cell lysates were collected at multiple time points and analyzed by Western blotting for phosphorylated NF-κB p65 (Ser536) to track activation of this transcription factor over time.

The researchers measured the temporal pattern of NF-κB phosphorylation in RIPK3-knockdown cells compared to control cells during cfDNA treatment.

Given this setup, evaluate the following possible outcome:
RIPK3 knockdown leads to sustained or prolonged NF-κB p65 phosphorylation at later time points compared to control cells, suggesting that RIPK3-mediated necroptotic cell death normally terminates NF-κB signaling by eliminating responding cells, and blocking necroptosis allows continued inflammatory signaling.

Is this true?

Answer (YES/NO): YES